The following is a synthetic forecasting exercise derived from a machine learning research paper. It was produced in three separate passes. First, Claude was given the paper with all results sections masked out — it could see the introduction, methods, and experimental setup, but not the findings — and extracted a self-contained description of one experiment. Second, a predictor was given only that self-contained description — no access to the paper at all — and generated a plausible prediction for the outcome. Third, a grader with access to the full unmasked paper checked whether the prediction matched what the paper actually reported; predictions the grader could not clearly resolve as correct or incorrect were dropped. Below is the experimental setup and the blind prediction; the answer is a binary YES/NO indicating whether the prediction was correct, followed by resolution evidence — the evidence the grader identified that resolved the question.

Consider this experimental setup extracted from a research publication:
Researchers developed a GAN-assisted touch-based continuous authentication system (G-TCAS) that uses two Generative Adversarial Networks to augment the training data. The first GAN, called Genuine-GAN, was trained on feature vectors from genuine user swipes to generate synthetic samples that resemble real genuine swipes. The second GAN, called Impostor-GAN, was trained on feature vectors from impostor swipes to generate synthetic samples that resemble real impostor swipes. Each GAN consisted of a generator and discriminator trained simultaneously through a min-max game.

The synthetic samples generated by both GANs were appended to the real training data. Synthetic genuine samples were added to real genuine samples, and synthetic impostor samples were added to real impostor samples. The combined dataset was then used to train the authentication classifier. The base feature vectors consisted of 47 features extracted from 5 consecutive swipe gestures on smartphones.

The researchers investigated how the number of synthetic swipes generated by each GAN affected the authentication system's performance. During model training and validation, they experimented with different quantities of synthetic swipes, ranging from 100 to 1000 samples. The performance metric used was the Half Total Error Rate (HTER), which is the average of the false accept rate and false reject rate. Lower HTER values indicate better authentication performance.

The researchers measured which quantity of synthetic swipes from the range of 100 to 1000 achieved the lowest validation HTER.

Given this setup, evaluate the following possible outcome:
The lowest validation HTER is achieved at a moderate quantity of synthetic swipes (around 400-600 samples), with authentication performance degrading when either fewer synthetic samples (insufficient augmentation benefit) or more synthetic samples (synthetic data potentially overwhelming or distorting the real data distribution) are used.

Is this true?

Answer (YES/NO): NO